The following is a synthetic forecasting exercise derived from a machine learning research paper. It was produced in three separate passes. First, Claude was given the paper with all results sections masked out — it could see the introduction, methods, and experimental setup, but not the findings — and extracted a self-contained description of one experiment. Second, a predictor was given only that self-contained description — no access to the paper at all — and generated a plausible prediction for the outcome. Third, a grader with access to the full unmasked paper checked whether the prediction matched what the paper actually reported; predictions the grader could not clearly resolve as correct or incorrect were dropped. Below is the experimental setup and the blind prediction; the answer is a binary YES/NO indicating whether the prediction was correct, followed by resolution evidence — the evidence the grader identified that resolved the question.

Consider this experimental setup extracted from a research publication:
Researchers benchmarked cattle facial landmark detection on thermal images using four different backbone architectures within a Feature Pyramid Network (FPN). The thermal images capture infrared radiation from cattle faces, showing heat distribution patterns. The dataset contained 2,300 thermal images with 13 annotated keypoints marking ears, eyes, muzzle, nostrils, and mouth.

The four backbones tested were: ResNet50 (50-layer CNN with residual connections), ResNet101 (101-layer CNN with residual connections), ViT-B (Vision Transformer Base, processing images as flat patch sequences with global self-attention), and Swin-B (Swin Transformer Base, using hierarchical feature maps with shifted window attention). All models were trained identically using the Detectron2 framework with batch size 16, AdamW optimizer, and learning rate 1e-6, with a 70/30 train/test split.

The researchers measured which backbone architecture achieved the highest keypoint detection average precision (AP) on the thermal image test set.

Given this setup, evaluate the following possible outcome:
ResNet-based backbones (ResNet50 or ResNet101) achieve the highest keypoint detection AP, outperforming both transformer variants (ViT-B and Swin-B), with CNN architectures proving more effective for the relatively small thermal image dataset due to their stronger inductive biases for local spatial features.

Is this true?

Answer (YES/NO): NO